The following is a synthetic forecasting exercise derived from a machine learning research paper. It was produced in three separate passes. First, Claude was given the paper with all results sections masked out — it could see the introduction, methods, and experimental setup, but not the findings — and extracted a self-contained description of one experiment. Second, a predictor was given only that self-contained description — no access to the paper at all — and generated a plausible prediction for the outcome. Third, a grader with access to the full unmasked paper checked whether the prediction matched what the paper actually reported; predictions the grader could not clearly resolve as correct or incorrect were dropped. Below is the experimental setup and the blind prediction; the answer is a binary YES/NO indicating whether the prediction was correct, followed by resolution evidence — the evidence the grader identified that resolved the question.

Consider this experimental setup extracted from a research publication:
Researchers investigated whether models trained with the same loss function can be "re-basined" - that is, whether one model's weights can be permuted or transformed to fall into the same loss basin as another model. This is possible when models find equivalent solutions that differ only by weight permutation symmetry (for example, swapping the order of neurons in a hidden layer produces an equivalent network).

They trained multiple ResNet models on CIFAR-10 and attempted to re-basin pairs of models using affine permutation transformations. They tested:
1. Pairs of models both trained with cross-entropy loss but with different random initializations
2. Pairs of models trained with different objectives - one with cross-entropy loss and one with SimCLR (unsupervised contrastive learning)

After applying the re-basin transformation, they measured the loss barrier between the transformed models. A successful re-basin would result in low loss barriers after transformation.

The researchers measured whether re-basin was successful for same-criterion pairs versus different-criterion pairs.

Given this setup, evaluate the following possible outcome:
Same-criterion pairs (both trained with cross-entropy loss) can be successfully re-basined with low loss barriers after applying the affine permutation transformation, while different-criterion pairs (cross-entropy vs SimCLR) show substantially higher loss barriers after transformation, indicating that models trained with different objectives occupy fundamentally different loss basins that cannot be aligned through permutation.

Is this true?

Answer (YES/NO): YES